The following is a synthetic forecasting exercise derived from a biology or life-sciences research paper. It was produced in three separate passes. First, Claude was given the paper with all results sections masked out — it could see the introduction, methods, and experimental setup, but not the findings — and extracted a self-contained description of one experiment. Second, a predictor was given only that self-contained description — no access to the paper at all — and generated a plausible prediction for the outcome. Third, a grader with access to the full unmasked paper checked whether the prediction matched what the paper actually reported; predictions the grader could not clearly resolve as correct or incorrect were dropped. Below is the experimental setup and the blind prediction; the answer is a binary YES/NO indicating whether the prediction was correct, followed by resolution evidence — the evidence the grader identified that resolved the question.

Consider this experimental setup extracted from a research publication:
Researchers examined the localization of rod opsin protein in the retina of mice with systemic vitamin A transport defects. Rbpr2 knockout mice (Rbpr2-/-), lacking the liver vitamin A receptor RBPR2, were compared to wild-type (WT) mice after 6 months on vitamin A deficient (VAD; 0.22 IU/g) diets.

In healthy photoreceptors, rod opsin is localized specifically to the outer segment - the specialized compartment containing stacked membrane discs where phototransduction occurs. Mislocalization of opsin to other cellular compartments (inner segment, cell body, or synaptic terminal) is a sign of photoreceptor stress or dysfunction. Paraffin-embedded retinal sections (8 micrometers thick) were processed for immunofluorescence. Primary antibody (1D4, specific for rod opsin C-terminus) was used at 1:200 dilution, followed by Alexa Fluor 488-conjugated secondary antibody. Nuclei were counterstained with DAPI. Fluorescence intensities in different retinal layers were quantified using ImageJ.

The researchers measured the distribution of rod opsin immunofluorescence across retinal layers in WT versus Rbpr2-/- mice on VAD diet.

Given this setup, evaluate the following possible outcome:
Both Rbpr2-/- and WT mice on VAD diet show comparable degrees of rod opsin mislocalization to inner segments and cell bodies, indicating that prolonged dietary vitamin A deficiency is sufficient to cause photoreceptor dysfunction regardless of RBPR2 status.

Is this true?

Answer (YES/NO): NO